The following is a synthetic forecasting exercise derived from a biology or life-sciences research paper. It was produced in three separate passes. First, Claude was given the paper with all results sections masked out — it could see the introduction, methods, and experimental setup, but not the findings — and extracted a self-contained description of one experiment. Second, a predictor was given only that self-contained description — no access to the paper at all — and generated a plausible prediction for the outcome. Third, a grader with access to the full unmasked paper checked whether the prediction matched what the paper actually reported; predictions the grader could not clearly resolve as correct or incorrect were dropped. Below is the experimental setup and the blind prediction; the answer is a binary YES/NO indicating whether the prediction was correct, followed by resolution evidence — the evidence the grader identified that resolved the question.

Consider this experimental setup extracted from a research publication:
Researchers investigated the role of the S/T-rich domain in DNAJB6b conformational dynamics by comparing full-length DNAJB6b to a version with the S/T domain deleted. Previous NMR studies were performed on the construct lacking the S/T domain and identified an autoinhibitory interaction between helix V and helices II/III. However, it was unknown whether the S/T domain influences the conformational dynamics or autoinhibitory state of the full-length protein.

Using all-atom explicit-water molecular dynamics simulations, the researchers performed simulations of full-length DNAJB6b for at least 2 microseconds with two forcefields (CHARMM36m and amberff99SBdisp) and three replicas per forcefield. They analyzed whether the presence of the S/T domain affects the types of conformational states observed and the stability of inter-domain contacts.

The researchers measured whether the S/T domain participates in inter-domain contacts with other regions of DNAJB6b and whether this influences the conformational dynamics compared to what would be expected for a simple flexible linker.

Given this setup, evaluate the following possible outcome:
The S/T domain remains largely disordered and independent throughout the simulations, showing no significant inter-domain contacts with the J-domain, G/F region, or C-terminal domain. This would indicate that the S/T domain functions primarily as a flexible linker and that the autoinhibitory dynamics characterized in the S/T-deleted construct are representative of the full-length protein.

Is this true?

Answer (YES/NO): NO